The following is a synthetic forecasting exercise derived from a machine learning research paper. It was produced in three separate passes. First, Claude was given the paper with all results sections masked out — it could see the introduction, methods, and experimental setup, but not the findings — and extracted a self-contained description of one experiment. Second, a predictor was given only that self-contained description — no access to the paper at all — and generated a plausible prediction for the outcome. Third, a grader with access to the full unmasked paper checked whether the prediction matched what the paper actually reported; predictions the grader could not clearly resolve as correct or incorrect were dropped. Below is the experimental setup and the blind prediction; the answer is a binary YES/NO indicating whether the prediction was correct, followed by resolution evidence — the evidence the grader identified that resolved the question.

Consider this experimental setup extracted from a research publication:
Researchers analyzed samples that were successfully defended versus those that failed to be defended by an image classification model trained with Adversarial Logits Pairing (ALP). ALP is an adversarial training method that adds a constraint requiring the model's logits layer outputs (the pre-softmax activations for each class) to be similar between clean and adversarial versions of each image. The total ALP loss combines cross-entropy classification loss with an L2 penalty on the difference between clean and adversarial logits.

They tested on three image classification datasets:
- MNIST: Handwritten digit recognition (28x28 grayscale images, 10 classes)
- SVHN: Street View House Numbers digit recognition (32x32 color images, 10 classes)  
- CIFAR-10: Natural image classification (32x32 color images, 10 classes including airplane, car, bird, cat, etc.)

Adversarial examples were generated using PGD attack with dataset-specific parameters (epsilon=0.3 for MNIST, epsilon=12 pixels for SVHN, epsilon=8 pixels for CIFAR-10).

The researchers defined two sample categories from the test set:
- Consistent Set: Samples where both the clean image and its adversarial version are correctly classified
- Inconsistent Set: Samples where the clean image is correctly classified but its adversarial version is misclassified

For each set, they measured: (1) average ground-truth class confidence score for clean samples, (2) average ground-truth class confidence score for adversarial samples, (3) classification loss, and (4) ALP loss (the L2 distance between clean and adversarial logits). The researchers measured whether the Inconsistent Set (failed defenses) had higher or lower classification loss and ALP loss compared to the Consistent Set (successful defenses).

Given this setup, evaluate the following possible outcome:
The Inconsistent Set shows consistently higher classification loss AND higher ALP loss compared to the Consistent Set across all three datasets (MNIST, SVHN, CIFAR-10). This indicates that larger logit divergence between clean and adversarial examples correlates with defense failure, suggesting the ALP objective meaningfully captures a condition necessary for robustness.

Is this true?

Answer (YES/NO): YES